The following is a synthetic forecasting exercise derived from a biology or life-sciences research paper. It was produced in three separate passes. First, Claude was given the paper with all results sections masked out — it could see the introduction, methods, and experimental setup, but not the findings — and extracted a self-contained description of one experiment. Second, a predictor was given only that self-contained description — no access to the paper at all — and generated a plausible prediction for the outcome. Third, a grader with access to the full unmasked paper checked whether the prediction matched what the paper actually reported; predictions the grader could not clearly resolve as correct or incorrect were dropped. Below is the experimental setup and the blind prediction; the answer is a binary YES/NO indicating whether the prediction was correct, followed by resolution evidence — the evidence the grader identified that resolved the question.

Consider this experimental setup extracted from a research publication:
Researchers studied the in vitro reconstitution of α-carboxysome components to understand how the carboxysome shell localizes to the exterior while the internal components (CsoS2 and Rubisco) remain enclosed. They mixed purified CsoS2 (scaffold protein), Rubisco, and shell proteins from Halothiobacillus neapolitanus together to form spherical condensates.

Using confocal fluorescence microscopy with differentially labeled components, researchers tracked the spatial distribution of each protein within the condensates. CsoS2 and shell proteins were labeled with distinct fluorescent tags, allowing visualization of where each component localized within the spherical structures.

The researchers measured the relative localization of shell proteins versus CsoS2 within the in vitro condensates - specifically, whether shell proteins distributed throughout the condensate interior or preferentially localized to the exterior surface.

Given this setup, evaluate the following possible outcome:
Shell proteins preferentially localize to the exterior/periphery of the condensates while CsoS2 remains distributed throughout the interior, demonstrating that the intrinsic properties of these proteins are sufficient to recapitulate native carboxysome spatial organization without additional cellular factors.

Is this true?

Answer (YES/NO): NO